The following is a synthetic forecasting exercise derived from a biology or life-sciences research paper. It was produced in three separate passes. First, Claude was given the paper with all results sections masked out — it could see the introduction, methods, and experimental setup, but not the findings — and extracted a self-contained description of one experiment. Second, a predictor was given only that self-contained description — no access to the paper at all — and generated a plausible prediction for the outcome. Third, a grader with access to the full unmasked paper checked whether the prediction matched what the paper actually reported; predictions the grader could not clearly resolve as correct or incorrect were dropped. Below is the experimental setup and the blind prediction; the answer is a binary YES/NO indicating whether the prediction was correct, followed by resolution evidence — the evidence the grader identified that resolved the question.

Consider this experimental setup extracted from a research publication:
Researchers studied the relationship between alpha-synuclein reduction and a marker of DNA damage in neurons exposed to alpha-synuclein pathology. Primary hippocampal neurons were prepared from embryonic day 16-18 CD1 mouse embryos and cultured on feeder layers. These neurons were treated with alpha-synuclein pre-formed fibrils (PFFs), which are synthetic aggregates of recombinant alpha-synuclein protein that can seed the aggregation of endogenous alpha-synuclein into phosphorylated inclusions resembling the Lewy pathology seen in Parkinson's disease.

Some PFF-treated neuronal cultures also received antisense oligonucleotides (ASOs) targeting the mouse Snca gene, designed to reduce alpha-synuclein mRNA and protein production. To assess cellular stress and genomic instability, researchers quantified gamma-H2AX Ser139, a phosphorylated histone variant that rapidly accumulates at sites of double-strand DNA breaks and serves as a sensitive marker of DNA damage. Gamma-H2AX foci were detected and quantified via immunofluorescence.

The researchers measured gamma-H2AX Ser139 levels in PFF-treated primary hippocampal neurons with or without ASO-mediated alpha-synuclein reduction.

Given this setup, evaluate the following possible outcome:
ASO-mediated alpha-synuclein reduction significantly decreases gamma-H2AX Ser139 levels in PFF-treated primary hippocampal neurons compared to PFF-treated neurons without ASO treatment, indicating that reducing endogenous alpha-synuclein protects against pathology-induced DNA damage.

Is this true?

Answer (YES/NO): YES